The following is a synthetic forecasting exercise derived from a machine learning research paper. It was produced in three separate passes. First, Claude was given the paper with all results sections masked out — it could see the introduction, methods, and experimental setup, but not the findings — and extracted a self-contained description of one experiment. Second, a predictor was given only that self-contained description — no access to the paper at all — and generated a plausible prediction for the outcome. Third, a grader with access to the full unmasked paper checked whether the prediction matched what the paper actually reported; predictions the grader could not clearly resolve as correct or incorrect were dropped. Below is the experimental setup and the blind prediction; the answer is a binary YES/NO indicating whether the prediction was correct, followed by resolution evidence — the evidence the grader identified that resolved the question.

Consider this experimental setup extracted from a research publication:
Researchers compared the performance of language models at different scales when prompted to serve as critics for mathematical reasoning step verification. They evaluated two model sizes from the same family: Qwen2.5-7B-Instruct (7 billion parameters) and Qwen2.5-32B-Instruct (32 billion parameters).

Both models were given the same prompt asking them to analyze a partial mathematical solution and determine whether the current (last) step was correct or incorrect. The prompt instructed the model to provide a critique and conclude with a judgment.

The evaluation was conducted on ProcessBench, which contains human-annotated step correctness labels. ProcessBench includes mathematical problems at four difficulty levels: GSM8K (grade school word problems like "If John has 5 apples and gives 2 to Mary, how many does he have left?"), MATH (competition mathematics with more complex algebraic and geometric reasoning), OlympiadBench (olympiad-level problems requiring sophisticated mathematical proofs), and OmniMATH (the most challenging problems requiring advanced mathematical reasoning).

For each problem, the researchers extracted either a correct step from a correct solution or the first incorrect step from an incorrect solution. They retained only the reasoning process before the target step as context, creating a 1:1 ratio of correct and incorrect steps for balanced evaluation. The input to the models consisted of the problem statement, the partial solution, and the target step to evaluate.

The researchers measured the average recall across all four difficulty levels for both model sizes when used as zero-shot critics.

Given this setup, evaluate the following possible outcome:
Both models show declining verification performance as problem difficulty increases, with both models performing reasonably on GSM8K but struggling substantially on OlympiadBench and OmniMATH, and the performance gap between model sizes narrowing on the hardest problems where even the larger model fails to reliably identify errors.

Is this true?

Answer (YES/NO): NO